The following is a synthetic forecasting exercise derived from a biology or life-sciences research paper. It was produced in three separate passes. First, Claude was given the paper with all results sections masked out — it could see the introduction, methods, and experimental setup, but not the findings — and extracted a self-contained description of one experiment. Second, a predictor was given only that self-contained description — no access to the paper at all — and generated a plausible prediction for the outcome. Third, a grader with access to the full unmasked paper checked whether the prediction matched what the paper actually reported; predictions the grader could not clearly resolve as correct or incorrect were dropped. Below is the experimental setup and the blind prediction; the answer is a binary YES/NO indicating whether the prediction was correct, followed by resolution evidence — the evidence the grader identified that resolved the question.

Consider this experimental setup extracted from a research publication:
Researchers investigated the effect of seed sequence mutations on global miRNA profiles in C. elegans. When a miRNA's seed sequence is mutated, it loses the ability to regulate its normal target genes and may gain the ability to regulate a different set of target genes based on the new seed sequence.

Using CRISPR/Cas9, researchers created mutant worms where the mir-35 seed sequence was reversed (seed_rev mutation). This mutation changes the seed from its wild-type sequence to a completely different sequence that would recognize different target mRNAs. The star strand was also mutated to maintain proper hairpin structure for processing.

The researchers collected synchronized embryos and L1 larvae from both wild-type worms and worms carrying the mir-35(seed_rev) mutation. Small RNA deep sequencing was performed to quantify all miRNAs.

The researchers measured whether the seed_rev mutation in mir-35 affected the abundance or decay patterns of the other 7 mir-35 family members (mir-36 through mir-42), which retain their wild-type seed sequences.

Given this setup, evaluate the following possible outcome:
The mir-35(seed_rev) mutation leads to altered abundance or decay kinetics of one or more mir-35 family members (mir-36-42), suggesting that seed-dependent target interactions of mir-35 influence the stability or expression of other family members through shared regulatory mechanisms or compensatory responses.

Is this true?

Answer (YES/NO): NO